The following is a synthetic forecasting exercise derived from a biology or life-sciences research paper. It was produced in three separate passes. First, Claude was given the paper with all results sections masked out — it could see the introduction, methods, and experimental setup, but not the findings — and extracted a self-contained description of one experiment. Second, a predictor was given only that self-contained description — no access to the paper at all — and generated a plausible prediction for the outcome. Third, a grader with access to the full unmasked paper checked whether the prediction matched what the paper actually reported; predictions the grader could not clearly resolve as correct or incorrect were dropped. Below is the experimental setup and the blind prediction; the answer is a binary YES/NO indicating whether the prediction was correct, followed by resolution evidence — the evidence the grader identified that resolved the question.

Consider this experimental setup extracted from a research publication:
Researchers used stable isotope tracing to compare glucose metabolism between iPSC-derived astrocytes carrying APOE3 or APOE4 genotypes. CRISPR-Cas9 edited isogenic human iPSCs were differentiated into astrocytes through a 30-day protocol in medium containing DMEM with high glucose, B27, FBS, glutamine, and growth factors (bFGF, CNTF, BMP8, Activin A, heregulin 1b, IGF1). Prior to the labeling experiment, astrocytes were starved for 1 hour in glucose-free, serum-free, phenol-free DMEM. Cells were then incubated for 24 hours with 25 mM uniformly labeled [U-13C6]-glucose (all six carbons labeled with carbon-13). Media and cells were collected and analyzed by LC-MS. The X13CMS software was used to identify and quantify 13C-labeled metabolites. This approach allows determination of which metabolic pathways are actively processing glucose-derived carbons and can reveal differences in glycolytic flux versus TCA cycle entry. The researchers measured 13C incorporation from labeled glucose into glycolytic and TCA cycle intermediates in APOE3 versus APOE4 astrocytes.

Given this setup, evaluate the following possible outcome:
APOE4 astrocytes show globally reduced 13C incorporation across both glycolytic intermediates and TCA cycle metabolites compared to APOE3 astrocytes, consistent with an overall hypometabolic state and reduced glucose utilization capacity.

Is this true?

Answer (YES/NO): NO